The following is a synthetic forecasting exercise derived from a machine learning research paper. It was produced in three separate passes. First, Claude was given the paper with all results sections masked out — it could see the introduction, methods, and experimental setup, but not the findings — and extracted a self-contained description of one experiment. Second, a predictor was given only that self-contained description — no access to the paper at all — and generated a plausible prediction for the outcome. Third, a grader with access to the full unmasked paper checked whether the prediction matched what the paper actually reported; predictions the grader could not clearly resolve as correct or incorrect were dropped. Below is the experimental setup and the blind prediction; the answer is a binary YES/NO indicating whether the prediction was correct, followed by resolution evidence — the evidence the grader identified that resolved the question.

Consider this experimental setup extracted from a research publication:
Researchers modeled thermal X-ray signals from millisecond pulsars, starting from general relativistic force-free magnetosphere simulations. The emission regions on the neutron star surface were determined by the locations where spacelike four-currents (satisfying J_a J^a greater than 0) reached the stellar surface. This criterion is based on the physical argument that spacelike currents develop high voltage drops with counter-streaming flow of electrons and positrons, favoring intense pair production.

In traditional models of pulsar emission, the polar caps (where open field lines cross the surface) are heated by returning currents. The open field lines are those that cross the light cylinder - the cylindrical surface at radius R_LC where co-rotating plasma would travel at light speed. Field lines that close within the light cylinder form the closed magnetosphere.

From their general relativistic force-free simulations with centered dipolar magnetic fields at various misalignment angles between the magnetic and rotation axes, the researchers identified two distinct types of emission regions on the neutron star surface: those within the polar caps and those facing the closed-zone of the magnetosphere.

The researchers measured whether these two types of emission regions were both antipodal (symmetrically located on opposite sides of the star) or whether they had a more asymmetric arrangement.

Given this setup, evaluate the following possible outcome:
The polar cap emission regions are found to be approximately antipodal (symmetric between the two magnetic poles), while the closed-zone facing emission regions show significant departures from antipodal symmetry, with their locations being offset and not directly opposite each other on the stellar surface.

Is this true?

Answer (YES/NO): NO